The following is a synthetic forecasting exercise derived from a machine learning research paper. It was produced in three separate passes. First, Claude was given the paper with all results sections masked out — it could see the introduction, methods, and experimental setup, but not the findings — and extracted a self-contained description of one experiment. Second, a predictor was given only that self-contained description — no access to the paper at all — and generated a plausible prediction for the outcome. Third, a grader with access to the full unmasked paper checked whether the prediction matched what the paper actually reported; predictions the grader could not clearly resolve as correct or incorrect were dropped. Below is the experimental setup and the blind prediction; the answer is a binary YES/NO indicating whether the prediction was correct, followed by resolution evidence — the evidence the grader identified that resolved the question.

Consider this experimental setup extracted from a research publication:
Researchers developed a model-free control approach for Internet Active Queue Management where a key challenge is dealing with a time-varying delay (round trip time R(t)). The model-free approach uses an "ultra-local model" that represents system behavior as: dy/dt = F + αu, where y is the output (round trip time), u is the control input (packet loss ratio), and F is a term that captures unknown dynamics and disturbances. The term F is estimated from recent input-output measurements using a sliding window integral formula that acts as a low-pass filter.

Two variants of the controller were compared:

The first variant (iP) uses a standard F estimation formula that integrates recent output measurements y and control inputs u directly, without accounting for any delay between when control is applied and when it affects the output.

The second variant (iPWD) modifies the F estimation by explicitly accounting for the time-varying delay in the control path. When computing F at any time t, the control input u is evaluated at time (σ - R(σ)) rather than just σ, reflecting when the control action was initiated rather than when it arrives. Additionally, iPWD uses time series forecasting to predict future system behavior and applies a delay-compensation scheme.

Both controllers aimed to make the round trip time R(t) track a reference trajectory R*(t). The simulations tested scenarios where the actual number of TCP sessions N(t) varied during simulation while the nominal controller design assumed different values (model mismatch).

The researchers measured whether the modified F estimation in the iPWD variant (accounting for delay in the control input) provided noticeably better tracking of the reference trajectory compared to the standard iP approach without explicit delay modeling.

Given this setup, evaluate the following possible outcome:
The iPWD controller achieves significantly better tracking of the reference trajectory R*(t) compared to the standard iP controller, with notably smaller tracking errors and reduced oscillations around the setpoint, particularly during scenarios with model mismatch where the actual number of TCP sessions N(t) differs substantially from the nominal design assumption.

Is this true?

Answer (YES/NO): NO